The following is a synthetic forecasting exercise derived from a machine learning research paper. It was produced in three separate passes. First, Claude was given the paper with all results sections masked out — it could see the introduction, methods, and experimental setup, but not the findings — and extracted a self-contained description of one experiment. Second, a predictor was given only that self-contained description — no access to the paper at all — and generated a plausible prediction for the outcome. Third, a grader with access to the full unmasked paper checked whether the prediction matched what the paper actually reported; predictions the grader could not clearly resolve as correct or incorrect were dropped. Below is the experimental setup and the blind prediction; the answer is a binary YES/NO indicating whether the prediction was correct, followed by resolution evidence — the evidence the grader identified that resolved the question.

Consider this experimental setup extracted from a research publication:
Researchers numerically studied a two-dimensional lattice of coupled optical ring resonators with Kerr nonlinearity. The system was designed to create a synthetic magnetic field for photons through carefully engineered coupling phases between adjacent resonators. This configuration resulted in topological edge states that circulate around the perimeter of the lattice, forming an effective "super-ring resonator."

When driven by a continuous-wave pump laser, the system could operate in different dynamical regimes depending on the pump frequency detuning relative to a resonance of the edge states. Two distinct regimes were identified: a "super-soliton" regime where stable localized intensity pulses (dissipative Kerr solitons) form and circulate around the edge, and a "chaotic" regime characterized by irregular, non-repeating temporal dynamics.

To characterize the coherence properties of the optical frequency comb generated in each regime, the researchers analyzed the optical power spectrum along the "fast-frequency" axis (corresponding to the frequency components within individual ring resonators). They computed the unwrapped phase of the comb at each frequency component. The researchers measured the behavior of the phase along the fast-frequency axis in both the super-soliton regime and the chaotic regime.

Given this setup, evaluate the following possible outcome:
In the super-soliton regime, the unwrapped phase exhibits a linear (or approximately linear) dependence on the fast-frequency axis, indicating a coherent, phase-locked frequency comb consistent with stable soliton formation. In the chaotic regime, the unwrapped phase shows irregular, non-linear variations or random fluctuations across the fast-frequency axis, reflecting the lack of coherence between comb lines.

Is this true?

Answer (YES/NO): YES